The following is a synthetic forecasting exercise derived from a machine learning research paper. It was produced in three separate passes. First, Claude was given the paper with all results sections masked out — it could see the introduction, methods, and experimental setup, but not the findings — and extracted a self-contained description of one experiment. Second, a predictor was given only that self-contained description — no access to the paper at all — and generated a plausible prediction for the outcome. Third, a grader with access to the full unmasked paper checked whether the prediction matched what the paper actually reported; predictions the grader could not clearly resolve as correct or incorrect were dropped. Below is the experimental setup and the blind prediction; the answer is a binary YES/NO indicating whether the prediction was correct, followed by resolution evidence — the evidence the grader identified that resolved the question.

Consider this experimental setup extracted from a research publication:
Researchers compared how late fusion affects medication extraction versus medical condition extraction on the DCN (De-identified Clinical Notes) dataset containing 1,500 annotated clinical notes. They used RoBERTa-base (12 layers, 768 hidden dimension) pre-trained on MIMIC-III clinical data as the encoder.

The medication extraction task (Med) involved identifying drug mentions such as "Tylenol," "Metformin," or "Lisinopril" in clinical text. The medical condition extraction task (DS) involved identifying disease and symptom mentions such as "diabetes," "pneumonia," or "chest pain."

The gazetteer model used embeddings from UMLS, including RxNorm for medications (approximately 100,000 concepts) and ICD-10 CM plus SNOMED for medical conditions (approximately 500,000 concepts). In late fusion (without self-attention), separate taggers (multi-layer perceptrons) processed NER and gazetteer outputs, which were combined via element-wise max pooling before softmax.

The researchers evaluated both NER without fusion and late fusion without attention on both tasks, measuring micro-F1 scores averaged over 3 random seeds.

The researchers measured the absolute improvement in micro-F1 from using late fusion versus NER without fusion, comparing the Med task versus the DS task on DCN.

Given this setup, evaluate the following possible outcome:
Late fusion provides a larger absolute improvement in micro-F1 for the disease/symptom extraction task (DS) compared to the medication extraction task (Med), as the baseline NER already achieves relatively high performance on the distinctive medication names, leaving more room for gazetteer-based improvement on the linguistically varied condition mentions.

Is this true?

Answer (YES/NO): YES